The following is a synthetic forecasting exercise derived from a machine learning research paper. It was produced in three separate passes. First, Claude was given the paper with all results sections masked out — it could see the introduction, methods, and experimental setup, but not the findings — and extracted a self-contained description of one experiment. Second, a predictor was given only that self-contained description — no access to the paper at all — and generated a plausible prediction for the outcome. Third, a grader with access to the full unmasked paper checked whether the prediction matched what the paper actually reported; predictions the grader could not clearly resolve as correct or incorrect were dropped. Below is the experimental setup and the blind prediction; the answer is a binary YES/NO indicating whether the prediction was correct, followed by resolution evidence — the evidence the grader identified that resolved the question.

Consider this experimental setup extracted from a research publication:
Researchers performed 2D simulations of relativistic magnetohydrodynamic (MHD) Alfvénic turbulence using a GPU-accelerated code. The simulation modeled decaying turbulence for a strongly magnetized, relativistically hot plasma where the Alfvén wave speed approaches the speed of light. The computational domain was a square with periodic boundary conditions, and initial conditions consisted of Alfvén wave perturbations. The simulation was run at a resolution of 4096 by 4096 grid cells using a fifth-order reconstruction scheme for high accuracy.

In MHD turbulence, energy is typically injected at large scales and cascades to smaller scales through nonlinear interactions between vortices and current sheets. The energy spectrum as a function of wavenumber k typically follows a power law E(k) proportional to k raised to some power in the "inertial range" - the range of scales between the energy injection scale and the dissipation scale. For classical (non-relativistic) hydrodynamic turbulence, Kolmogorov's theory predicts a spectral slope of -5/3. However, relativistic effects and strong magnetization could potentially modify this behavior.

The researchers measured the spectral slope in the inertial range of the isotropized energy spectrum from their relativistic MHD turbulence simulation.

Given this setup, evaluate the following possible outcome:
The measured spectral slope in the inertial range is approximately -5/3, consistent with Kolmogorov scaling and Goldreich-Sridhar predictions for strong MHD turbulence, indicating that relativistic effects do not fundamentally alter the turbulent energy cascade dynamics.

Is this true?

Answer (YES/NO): YES